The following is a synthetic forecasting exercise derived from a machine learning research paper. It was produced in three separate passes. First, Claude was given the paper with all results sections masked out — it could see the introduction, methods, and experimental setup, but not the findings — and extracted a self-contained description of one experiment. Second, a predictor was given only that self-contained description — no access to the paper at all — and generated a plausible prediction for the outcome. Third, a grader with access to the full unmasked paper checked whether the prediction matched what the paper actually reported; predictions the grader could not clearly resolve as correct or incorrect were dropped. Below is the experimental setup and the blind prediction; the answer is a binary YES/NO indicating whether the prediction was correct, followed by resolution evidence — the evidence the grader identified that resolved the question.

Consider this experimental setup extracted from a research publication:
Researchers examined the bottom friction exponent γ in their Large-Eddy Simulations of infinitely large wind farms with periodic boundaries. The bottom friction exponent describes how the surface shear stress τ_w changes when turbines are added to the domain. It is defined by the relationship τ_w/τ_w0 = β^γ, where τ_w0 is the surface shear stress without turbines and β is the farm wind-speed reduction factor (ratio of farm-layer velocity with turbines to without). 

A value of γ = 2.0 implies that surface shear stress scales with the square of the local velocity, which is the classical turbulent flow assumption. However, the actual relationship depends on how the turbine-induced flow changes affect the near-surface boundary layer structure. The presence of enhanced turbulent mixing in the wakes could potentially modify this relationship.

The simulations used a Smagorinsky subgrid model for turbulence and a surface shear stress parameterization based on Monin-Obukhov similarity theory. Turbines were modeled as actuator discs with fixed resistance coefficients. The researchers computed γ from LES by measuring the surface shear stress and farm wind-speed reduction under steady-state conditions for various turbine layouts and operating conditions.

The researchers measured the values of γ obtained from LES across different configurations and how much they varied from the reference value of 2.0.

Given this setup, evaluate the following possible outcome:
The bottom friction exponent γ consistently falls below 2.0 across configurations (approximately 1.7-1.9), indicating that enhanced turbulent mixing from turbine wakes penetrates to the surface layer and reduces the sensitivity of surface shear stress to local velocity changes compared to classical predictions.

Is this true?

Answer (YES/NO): YES